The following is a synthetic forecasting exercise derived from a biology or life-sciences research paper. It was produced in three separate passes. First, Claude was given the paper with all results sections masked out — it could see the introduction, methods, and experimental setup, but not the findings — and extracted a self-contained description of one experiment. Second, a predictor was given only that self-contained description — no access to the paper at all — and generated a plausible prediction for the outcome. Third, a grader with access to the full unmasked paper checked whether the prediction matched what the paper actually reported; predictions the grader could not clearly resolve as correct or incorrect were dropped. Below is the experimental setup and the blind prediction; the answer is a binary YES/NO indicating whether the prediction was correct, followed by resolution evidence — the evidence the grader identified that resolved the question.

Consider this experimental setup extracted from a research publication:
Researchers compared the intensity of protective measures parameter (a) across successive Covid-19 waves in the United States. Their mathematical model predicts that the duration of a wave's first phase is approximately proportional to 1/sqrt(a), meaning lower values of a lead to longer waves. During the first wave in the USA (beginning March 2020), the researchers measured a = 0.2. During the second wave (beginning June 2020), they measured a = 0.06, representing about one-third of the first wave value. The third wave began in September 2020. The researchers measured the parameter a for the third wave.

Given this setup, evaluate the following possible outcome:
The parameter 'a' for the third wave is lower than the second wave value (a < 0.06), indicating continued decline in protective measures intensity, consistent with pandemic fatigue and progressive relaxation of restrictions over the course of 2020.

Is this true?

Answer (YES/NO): YES